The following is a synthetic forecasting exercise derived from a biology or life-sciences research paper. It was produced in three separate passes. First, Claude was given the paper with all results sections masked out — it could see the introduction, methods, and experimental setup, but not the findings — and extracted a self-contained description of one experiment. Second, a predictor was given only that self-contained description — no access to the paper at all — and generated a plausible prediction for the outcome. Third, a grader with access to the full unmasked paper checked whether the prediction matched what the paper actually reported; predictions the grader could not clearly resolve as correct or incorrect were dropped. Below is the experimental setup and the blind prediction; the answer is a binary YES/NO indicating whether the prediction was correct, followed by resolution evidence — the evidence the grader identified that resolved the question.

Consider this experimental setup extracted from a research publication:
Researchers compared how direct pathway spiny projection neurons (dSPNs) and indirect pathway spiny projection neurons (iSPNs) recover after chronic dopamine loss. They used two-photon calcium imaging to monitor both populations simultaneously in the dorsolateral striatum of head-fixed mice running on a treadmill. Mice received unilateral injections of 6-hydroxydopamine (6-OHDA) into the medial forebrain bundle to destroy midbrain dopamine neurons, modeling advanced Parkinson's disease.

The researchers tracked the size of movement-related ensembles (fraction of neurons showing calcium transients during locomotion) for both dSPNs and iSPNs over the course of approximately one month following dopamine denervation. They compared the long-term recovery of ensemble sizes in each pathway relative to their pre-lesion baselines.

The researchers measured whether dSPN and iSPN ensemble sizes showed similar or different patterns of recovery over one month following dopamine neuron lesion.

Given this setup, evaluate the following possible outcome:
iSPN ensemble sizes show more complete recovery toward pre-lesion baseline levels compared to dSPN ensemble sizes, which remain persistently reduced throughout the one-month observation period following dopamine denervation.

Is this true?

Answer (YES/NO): YES